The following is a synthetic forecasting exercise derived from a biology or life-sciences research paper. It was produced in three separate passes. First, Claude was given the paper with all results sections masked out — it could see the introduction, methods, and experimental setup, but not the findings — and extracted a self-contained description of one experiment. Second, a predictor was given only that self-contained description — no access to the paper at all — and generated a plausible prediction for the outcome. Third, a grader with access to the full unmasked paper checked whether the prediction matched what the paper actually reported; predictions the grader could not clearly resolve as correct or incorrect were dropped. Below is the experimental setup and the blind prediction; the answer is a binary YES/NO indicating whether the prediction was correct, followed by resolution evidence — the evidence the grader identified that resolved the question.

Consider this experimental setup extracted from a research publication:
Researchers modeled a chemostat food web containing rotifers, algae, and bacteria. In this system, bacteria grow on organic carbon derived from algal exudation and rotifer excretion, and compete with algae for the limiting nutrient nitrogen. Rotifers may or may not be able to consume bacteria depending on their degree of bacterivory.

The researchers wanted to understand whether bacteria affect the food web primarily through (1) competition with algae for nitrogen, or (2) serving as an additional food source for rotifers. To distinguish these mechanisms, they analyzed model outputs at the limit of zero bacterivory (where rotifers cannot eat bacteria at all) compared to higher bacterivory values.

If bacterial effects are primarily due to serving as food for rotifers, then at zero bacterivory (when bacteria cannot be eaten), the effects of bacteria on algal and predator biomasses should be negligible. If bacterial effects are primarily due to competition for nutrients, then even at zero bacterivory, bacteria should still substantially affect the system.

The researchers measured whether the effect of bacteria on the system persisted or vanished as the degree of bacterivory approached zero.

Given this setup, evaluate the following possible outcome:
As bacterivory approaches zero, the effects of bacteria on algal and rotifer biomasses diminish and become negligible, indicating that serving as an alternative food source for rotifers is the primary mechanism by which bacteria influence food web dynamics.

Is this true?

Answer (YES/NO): NO